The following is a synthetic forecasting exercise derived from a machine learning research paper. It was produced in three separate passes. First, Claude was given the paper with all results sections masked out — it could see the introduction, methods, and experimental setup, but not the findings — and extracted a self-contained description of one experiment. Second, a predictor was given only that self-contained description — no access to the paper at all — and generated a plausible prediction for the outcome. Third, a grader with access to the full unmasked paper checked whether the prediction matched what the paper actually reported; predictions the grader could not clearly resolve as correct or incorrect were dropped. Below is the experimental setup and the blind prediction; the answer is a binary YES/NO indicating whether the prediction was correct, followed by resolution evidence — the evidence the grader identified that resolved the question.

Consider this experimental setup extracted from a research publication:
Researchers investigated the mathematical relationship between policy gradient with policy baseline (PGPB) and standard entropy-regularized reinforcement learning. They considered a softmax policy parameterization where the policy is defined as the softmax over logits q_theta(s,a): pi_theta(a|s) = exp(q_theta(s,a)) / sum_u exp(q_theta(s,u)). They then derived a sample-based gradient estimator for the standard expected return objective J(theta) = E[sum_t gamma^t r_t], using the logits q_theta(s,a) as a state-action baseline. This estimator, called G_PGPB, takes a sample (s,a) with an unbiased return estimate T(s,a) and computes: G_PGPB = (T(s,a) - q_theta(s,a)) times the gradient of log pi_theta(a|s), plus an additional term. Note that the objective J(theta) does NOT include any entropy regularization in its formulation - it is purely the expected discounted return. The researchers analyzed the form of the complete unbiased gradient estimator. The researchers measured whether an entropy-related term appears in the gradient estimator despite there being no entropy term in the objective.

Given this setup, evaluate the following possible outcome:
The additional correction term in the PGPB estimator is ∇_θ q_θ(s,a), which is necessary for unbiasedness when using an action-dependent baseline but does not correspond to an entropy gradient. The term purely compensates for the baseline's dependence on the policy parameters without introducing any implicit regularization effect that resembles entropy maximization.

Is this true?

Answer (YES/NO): NO